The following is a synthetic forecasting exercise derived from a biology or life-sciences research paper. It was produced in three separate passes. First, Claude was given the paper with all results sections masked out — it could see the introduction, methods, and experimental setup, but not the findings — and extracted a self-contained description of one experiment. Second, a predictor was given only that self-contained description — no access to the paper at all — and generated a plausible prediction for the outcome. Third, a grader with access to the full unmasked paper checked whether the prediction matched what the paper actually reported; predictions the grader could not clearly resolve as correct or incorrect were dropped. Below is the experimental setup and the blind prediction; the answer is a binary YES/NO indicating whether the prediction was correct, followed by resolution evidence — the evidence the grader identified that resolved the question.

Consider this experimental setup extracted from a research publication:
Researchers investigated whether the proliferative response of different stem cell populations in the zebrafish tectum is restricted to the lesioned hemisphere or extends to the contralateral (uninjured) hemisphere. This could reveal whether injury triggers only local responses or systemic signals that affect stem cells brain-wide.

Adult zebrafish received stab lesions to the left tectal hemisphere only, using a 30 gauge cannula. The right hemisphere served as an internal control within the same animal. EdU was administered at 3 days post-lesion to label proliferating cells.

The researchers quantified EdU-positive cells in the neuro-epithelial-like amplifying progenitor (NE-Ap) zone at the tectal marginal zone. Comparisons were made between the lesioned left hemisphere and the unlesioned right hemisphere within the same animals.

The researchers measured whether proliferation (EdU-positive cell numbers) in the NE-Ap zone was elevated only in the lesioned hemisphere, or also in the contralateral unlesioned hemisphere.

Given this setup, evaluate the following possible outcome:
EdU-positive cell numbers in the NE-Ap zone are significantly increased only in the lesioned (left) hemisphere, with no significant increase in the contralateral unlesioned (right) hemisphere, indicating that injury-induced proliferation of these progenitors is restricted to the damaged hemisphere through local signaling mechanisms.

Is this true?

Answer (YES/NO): YES